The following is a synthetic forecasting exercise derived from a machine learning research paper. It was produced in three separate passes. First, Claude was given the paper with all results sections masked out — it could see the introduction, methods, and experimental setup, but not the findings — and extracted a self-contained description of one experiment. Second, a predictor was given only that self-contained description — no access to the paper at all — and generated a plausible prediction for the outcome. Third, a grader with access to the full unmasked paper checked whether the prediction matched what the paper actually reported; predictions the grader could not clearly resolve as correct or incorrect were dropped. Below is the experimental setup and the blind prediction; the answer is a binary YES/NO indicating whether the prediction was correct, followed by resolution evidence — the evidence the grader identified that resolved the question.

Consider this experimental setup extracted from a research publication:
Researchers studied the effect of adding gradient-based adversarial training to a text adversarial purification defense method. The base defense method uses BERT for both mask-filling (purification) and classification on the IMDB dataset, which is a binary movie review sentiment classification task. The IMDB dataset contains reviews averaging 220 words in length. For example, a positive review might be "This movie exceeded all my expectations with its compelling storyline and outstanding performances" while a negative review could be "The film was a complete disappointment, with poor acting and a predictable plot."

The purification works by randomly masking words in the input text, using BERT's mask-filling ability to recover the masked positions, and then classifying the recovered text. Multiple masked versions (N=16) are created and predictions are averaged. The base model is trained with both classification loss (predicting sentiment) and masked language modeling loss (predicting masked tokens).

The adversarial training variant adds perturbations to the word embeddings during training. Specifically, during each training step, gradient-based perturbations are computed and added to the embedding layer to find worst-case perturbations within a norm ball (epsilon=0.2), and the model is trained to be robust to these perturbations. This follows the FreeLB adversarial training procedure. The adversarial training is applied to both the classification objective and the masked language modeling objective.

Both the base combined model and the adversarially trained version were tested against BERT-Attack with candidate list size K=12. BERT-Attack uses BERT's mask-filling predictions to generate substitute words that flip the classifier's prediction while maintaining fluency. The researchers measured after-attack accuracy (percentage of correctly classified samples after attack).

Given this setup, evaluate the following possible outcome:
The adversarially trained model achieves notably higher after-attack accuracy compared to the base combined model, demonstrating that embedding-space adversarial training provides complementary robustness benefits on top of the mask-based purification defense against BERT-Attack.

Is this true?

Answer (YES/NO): YES